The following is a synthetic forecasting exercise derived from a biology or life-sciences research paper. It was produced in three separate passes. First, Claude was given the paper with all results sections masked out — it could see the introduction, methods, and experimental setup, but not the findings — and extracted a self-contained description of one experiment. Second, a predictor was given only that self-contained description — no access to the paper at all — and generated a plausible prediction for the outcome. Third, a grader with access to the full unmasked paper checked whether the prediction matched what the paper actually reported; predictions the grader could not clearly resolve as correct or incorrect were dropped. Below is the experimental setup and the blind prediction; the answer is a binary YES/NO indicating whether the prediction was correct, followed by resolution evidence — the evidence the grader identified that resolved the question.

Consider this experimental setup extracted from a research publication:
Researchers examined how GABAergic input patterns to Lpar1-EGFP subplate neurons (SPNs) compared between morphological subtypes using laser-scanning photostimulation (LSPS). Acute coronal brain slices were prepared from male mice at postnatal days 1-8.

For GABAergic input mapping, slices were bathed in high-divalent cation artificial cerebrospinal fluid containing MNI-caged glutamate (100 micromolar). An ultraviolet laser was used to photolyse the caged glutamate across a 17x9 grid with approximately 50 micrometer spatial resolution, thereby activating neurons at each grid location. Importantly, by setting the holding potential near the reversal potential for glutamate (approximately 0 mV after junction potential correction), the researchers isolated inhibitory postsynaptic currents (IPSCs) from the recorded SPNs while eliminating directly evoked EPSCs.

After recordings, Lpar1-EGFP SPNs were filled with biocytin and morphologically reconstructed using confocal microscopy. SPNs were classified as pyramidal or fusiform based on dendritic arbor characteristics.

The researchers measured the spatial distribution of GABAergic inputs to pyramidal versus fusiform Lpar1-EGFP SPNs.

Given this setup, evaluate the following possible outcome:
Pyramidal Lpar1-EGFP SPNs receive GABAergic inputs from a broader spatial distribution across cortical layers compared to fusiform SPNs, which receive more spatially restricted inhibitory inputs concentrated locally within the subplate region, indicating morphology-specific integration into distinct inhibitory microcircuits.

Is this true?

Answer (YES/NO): NO